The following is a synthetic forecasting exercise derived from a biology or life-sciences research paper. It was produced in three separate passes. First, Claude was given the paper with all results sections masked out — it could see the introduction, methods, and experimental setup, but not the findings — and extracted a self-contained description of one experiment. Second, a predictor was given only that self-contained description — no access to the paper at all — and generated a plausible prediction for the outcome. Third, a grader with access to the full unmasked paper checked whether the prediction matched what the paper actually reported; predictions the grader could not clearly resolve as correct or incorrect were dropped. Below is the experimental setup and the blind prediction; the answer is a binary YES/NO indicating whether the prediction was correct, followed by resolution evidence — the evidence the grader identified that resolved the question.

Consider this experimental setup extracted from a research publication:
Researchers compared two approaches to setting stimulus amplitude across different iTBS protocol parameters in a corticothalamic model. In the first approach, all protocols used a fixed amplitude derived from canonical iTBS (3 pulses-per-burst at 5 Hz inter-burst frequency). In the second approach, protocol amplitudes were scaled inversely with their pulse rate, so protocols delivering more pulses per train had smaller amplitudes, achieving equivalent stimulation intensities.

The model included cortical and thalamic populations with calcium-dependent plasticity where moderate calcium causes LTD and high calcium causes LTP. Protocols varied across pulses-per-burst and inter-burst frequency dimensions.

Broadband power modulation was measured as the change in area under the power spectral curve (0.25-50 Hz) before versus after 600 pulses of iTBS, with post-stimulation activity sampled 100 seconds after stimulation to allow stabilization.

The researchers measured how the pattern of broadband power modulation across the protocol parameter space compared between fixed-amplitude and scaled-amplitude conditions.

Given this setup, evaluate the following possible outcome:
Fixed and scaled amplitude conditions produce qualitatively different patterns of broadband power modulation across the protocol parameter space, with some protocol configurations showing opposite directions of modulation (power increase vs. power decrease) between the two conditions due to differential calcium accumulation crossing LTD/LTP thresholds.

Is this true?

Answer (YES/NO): NO